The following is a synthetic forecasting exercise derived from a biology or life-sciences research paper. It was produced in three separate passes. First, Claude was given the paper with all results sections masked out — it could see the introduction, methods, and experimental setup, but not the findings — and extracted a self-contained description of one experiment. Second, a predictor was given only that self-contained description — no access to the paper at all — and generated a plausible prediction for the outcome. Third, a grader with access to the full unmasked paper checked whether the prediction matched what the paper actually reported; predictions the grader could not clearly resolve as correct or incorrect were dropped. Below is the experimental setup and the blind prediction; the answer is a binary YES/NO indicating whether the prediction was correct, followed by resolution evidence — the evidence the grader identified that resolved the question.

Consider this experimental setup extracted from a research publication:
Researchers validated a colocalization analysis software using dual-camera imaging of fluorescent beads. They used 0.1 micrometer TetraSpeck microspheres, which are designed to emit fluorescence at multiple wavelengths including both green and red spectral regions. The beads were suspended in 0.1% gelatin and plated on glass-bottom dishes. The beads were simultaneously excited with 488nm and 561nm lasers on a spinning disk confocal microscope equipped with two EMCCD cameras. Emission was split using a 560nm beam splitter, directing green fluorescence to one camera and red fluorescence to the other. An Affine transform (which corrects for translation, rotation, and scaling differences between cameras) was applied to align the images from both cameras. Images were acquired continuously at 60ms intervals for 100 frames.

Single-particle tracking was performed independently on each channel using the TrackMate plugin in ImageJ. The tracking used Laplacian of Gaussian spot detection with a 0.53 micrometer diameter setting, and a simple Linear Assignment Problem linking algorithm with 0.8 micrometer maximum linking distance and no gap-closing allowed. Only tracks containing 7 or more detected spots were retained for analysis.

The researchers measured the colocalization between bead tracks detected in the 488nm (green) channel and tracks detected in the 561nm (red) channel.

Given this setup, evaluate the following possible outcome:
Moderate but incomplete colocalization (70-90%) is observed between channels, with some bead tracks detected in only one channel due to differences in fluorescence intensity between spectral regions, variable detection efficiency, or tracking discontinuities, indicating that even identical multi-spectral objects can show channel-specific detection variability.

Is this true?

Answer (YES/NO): YES